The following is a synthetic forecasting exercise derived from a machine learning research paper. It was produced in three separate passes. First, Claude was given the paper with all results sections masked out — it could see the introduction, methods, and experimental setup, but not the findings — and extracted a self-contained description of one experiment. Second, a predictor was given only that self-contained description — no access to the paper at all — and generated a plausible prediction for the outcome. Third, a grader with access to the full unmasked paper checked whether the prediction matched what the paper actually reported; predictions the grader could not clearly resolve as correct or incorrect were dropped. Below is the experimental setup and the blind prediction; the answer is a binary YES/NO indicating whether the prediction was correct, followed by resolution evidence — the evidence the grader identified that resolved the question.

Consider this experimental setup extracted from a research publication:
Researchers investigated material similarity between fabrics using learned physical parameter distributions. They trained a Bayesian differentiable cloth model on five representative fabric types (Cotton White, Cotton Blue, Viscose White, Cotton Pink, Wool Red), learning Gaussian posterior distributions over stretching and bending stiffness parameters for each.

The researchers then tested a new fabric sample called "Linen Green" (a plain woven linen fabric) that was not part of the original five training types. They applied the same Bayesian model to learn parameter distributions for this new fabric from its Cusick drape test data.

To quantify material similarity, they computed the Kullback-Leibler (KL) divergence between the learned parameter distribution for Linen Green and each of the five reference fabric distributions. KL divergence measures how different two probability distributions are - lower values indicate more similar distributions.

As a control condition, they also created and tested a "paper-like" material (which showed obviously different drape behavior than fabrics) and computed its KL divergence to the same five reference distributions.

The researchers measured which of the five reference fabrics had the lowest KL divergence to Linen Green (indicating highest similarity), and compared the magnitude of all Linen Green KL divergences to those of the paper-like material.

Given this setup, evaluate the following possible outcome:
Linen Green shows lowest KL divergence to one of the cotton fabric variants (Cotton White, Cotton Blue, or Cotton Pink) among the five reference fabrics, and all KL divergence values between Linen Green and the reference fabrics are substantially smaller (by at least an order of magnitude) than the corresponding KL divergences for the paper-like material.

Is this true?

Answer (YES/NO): YES